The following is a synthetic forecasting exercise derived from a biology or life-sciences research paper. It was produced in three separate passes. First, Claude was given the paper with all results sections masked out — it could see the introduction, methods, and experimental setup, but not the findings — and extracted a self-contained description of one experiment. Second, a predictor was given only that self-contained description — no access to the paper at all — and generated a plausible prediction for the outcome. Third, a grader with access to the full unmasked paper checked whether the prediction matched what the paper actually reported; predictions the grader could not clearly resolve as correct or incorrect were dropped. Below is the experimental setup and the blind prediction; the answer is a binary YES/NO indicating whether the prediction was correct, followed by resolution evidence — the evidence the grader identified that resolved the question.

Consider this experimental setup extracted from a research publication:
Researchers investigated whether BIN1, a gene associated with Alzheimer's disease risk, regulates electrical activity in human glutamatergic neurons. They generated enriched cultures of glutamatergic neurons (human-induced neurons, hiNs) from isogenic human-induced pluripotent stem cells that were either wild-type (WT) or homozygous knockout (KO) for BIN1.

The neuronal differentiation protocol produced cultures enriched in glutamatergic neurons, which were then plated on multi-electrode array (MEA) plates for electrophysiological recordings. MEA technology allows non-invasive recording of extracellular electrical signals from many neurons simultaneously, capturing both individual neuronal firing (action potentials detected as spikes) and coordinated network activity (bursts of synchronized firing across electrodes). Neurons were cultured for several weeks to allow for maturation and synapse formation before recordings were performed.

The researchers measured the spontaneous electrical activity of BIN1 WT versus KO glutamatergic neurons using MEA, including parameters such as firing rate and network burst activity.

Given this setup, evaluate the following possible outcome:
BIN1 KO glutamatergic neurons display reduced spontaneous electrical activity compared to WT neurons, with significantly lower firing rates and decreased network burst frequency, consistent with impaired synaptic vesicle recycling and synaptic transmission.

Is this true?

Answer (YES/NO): NO